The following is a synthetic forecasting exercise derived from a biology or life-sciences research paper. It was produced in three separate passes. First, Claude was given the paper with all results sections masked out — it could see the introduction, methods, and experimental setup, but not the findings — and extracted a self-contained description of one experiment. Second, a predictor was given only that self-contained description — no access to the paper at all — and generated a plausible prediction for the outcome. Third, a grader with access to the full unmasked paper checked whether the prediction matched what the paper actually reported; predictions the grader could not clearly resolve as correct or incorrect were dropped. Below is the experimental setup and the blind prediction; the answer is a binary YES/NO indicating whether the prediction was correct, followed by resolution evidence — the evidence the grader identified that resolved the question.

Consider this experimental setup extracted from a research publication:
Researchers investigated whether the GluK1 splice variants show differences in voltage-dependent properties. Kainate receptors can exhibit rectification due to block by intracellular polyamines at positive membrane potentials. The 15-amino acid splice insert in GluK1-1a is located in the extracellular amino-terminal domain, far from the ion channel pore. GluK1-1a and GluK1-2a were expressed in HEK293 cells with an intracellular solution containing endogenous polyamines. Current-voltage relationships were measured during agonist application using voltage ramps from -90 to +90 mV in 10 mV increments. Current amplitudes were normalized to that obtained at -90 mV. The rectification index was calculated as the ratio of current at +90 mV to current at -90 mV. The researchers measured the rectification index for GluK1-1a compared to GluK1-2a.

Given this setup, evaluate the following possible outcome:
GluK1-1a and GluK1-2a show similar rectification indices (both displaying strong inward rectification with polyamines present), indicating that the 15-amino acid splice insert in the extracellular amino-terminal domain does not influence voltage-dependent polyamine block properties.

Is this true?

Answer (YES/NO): NO